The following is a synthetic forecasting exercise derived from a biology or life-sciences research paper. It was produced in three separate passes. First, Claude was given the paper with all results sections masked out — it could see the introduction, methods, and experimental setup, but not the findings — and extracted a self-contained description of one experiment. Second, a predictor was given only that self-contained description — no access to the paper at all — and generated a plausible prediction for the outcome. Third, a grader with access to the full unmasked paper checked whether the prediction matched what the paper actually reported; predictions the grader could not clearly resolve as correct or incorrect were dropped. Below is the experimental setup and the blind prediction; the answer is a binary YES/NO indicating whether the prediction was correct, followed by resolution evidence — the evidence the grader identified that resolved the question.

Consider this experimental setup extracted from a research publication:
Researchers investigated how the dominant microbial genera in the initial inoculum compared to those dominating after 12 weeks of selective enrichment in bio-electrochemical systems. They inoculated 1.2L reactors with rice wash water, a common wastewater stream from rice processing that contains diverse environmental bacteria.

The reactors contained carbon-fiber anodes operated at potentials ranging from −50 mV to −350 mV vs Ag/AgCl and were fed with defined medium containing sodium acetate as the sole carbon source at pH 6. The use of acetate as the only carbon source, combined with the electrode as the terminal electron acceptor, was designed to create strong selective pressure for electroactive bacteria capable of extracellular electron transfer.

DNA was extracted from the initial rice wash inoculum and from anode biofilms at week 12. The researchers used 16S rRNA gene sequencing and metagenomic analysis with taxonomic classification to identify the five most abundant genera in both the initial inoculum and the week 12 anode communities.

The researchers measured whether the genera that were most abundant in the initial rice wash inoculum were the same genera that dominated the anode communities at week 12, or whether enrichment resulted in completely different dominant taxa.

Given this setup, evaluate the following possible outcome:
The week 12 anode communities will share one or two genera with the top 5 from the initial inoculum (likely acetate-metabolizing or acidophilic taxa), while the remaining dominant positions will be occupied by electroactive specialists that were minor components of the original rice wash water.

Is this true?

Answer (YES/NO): NO